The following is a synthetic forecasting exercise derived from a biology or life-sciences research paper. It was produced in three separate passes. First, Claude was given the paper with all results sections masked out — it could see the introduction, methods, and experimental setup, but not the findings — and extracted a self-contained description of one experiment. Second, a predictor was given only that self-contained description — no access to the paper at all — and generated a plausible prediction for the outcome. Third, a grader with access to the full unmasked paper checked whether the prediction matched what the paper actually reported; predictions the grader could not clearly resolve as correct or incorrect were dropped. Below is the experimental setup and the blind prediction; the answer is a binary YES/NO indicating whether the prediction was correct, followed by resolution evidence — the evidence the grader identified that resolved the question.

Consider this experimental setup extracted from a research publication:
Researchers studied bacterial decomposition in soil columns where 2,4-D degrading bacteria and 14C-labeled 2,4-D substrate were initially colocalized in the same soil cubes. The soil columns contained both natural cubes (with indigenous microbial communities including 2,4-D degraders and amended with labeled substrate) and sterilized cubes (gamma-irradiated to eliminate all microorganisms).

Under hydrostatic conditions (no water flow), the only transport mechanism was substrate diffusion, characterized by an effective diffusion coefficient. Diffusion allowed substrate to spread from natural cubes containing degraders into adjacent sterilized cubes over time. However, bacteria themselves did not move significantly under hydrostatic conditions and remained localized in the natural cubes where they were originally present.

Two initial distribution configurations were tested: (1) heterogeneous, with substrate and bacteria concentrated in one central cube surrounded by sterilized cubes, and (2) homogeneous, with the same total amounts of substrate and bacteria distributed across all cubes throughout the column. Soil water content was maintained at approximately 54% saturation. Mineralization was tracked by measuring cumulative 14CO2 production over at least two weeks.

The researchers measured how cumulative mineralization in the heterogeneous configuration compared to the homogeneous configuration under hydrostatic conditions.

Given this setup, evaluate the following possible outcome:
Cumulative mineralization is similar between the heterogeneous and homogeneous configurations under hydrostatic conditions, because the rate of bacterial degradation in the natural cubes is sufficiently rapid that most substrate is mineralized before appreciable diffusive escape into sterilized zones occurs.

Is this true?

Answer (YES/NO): NO